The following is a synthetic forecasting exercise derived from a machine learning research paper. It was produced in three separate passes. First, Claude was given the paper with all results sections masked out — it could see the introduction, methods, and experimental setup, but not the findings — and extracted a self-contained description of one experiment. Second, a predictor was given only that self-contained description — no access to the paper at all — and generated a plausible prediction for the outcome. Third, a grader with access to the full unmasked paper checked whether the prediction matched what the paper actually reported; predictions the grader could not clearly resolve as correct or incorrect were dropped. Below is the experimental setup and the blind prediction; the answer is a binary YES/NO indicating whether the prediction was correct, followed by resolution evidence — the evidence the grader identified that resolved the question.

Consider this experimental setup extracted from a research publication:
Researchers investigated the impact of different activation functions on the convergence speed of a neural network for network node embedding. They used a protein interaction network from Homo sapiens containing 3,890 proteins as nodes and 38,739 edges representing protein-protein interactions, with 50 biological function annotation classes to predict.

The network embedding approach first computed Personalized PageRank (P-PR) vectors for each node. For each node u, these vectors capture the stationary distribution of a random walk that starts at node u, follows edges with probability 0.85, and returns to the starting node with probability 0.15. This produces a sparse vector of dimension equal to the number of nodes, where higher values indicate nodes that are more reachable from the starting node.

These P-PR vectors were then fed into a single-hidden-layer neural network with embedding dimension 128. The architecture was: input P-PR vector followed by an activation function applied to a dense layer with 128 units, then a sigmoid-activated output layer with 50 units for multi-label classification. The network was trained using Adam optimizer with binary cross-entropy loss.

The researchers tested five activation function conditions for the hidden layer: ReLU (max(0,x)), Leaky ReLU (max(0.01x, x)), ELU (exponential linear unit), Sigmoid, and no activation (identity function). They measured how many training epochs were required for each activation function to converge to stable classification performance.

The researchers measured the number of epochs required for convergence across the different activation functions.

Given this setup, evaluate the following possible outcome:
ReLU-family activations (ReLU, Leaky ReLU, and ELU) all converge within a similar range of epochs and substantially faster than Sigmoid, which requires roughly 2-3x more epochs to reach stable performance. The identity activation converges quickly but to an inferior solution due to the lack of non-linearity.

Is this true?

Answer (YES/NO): NO